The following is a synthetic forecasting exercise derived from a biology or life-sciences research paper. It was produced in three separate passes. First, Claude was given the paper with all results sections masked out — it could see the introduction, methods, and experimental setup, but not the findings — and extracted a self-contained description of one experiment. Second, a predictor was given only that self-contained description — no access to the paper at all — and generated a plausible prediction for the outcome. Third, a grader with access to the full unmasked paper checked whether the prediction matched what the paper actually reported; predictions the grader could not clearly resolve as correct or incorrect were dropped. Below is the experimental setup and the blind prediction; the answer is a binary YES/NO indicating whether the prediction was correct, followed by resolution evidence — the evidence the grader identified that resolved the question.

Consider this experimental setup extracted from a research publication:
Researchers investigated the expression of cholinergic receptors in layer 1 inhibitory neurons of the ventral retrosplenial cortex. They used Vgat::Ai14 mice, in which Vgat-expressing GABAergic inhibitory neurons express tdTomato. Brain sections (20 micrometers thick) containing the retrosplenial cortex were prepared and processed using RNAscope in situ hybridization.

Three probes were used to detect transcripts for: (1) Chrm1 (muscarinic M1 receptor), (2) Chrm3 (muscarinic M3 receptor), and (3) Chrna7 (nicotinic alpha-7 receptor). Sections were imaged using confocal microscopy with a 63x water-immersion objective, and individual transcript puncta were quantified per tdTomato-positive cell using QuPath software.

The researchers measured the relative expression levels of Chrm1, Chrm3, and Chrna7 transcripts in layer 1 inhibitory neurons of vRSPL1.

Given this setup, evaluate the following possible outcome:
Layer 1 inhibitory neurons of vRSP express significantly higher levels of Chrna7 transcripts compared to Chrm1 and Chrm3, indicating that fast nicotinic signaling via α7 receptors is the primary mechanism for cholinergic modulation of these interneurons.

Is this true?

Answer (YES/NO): NO